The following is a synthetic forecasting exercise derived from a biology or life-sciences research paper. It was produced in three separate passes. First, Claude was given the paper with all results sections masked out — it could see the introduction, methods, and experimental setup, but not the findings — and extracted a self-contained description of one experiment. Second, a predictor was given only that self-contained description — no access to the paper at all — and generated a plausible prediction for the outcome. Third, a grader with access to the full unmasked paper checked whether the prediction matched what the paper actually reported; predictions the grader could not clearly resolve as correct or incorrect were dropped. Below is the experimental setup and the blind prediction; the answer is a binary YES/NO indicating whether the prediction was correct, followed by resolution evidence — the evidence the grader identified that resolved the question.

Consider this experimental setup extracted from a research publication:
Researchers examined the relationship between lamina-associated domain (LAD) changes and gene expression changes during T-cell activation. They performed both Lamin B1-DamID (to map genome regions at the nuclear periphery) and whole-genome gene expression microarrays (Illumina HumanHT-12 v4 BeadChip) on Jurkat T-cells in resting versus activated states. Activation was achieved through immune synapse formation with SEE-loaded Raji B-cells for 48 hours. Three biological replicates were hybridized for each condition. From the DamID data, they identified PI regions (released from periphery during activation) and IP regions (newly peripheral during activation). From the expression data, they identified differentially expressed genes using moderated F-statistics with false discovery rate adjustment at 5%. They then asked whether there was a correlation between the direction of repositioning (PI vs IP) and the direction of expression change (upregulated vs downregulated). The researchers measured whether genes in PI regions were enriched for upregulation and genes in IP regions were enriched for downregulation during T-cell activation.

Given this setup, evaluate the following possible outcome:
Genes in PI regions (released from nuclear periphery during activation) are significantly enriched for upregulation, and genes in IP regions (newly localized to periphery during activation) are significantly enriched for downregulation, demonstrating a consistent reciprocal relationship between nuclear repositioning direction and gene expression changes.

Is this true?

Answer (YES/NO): YES